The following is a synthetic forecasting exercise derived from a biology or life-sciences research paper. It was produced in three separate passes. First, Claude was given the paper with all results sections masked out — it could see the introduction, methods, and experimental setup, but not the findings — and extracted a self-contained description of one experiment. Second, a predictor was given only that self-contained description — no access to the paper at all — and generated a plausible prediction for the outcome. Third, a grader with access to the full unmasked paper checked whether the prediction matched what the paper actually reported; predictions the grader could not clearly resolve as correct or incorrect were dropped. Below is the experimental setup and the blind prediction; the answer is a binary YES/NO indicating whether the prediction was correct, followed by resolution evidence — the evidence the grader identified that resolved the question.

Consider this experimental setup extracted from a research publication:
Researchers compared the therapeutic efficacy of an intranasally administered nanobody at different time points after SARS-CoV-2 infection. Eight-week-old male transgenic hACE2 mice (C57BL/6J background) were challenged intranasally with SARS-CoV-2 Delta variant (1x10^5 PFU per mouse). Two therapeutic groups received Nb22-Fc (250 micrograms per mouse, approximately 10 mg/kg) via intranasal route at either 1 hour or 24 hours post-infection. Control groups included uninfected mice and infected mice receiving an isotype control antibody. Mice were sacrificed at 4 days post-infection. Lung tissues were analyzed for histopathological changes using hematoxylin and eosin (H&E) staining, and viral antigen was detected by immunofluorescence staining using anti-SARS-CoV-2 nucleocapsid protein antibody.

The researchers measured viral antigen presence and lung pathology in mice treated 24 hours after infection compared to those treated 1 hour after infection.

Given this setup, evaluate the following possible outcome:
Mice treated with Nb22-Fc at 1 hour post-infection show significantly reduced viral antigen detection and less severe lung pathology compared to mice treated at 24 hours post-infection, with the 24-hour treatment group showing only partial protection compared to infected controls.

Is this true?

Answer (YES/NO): NO